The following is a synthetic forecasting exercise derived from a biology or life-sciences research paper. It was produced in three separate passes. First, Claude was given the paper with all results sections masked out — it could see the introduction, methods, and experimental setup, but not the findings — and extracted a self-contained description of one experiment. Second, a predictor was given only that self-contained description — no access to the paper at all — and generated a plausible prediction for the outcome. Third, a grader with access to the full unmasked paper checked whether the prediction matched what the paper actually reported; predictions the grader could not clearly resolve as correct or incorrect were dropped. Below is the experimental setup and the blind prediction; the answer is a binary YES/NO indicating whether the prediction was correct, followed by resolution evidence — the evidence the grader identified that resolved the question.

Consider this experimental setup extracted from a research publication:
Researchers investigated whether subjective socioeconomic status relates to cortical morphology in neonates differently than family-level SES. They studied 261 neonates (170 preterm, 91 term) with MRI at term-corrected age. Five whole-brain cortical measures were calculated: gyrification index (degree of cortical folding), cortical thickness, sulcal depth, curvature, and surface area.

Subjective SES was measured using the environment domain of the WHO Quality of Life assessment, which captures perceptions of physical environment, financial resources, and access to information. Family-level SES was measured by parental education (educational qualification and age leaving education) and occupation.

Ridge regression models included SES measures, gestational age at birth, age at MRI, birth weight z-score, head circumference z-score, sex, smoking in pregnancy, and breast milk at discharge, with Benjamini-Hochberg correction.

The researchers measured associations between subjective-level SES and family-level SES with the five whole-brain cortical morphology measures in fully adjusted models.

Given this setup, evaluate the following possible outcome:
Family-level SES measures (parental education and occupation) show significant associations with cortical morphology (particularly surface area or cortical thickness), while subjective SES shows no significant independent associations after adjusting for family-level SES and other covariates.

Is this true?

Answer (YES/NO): NO